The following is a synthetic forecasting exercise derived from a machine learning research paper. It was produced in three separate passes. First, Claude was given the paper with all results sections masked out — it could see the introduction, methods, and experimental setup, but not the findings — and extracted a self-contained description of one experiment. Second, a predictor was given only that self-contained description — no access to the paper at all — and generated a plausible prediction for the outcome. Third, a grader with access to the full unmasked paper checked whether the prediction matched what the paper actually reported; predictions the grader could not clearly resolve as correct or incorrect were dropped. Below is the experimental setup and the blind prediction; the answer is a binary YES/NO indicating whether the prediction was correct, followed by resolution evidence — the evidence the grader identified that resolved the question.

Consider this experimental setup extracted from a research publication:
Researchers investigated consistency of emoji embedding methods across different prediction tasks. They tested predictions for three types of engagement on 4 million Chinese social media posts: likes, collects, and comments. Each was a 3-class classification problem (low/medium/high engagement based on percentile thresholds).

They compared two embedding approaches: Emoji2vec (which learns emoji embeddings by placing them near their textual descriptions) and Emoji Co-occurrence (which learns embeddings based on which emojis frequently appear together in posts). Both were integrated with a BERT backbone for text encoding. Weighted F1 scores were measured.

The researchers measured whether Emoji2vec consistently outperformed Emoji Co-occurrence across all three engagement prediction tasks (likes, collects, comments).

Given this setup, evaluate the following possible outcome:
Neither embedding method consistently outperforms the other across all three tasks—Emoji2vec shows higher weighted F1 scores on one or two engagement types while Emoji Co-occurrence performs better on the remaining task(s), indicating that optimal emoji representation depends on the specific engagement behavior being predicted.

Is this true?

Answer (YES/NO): NO